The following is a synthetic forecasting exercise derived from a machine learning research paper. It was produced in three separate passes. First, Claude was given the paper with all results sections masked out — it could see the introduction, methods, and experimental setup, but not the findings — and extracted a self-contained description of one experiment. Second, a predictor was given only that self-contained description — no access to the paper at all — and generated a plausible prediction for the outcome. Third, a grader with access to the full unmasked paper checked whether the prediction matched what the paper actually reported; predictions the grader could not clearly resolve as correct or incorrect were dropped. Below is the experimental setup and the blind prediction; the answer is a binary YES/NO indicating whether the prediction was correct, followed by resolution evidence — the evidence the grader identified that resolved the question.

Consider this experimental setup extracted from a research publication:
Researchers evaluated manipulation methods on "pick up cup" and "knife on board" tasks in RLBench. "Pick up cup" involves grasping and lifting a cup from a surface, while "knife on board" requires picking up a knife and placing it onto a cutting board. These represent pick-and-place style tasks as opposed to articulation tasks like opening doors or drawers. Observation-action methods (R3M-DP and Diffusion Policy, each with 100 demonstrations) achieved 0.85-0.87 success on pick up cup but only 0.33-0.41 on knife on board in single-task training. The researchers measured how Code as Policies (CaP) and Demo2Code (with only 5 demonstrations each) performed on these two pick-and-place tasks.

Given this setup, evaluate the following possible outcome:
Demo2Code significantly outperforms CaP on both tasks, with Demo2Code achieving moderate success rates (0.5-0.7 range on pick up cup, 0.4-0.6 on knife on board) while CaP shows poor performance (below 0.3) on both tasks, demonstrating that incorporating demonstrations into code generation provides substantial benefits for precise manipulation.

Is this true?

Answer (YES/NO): NO